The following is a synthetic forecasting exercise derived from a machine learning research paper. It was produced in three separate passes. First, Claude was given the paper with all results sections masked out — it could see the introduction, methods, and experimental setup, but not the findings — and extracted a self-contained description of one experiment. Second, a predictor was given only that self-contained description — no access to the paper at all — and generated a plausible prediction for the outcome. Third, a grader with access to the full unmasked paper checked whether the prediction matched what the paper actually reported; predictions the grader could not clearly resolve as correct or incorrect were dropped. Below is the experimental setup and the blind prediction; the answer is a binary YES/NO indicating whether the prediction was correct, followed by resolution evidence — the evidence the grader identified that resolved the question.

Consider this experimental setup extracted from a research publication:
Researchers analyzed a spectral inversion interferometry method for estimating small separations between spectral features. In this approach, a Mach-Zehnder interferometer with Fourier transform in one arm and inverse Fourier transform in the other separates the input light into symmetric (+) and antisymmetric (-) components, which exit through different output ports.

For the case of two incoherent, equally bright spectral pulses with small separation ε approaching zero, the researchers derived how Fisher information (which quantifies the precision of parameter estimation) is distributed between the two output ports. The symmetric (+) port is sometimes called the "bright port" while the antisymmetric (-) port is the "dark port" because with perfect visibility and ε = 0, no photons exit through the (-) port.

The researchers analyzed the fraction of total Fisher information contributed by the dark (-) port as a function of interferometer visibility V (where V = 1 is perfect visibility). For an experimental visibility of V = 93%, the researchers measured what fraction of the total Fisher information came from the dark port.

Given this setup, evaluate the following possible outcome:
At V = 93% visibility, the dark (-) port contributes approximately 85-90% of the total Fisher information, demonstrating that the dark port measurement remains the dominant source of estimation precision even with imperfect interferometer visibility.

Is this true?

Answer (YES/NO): NO